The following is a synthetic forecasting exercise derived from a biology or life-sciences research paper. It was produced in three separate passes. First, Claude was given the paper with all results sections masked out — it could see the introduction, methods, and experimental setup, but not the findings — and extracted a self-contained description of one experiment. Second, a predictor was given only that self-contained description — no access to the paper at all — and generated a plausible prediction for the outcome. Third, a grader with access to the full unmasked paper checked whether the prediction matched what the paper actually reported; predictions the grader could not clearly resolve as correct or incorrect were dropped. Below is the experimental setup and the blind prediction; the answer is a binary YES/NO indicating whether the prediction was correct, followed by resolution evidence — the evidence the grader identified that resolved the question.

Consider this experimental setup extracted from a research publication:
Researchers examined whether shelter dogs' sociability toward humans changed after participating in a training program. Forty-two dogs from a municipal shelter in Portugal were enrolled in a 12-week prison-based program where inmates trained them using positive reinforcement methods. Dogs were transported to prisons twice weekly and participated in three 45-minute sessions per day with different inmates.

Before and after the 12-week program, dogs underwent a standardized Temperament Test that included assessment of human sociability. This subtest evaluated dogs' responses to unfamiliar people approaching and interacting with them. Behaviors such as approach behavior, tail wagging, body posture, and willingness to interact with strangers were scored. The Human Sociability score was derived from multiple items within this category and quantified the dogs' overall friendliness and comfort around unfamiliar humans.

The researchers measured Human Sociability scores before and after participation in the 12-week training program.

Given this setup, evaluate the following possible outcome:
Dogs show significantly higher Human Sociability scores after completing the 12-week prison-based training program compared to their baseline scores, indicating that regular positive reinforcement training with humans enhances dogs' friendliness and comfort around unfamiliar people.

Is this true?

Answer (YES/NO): YES